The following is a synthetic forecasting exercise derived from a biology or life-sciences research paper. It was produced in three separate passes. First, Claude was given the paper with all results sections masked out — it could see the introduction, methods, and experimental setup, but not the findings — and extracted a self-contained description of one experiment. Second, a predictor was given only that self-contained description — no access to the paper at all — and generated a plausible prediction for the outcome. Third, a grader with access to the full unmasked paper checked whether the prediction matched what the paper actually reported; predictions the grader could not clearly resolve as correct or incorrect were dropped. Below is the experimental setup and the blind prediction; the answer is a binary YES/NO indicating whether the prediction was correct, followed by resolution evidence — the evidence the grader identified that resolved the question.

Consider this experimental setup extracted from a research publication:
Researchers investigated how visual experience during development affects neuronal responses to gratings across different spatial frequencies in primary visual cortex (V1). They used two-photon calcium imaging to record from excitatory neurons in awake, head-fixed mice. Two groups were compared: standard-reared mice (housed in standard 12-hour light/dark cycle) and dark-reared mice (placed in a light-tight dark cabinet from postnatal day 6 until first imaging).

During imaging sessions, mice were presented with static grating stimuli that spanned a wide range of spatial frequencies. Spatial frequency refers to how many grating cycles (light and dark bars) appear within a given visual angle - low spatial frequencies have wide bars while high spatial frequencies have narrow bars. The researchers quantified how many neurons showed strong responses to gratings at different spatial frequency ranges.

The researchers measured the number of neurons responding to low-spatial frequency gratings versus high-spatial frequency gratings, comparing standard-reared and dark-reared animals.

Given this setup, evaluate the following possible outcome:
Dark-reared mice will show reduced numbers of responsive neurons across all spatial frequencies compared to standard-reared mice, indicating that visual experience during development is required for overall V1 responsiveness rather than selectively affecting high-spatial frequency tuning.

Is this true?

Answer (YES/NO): NO